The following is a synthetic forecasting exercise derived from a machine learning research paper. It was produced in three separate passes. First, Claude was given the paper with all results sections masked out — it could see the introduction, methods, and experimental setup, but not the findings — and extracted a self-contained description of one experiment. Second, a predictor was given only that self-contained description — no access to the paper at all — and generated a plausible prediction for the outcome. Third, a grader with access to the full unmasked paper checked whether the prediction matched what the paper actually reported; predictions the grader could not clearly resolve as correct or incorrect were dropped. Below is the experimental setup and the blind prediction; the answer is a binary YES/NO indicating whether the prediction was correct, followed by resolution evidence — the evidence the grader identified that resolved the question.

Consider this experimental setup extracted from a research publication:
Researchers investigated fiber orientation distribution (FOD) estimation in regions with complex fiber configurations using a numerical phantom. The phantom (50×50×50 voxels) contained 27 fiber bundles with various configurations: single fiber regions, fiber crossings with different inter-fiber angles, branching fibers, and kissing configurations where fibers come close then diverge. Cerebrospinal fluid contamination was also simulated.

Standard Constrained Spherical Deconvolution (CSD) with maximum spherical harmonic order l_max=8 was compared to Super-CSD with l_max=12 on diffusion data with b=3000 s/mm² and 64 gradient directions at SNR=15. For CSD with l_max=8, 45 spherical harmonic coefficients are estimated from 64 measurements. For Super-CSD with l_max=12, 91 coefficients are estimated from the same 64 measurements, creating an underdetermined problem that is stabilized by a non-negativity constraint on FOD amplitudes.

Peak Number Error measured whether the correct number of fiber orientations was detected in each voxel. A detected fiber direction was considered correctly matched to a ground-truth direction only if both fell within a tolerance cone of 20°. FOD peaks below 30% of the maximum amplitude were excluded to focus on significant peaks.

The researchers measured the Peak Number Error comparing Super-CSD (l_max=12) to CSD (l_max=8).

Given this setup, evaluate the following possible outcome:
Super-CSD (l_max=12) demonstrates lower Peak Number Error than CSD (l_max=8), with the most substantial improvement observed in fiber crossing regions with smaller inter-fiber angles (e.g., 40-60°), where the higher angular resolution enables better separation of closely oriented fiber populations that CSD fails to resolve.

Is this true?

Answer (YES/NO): NO